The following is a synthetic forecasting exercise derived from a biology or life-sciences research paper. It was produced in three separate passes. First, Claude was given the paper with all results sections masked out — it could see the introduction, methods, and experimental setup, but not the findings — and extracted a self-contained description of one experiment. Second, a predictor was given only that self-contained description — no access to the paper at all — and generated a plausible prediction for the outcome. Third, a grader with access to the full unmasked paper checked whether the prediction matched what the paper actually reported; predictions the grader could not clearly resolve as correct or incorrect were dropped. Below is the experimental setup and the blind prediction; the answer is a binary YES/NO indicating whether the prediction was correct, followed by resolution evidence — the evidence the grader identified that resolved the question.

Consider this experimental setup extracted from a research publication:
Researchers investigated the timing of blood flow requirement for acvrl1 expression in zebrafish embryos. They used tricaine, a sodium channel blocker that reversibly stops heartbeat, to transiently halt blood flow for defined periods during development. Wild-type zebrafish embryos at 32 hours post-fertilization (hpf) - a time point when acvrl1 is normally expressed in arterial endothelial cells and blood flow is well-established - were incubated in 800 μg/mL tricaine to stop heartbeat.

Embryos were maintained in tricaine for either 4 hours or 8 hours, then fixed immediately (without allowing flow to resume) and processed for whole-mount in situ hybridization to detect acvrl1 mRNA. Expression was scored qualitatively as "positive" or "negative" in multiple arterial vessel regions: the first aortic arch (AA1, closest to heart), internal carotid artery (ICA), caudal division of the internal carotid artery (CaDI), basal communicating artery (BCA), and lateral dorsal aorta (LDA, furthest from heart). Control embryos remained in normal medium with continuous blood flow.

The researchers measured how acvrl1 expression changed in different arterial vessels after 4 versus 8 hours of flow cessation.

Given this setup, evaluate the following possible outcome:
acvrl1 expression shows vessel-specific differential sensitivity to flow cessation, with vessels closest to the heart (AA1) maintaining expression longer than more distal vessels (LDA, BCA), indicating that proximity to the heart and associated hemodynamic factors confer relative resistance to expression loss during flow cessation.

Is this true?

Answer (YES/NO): NO